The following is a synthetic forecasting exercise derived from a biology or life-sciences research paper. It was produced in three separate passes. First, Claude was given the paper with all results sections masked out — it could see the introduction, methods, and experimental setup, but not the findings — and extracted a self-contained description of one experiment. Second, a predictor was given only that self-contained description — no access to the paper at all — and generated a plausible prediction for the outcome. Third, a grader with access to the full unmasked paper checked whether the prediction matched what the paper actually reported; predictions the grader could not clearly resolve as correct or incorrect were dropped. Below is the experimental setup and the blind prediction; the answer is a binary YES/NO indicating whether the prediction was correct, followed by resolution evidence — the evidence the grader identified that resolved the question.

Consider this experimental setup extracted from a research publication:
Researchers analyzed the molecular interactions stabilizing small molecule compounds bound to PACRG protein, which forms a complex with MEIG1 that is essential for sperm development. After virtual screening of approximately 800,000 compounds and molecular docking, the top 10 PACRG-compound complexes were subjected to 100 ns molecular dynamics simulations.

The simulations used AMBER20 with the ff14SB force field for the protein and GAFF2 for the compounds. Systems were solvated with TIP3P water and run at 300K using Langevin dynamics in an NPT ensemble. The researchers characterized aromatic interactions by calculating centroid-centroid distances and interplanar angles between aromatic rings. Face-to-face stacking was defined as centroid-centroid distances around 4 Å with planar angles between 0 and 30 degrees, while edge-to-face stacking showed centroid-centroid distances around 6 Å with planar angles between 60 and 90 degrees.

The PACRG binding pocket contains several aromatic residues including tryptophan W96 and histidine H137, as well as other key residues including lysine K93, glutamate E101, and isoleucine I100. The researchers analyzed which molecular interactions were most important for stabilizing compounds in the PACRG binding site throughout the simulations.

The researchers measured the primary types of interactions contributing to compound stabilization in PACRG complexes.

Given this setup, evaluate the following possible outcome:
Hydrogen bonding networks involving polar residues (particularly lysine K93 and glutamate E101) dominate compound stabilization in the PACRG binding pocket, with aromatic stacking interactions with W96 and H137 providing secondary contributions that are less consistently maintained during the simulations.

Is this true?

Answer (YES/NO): NO